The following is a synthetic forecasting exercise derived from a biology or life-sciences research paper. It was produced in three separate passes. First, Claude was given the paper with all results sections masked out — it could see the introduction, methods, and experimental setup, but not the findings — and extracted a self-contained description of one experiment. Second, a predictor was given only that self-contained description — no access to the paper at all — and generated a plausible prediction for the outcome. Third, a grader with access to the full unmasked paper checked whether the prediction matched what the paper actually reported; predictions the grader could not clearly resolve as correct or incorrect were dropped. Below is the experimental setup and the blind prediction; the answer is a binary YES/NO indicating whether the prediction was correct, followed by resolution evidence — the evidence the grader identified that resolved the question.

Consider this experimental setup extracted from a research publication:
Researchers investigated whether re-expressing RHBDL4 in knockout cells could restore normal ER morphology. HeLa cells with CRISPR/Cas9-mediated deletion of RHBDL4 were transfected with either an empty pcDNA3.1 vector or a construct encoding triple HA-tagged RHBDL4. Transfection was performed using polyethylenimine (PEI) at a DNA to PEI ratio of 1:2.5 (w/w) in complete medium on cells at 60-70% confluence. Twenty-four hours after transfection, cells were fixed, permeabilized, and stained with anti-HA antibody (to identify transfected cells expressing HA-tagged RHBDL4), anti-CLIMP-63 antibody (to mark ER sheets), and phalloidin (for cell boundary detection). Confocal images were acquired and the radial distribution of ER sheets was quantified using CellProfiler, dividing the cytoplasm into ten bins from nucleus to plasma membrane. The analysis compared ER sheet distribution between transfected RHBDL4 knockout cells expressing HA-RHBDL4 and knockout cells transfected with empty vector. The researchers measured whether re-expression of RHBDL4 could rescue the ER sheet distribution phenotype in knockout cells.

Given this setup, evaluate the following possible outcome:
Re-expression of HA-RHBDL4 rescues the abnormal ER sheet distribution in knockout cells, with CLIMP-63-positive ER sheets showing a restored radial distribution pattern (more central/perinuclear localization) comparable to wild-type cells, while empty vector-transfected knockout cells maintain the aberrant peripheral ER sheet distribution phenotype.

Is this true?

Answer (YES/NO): NO